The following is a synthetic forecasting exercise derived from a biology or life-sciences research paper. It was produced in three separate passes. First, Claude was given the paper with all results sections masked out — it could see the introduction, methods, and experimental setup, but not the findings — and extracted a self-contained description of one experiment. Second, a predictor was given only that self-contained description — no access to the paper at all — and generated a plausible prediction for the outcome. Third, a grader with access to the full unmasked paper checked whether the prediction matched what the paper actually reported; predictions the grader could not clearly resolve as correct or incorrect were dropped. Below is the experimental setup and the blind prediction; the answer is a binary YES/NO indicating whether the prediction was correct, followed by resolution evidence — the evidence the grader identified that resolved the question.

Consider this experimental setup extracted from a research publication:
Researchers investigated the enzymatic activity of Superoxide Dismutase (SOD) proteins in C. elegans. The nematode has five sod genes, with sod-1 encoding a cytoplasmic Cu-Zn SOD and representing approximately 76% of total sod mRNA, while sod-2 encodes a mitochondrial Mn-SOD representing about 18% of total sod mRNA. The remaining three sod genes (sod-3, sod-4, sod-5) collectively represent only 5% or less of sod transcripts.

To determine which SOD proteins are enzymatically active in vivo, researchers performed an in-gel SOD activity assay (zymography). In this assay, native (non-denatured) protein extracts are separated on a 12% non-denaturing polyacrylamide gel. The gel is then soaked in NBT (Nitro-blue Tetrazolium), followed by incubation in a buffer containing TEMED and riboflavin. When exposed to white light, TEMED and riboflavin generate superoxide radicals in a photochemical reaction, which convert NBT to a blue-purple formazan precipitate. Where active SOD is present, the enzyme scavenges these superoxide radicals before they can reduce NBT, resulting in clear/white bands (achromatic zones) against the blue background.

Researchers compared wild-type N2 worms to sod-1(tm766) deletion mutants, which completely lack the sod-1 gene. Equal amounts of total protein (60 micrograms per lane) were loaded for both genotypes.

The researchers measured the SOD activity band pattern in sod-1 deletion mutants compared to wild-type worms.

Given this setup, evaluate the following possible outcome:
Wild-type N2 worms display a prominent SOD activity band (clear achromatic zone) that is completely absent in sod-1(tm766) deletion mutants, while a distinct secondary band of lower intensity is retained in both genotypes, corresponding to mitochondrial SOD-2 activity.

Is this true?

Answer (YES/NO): NO